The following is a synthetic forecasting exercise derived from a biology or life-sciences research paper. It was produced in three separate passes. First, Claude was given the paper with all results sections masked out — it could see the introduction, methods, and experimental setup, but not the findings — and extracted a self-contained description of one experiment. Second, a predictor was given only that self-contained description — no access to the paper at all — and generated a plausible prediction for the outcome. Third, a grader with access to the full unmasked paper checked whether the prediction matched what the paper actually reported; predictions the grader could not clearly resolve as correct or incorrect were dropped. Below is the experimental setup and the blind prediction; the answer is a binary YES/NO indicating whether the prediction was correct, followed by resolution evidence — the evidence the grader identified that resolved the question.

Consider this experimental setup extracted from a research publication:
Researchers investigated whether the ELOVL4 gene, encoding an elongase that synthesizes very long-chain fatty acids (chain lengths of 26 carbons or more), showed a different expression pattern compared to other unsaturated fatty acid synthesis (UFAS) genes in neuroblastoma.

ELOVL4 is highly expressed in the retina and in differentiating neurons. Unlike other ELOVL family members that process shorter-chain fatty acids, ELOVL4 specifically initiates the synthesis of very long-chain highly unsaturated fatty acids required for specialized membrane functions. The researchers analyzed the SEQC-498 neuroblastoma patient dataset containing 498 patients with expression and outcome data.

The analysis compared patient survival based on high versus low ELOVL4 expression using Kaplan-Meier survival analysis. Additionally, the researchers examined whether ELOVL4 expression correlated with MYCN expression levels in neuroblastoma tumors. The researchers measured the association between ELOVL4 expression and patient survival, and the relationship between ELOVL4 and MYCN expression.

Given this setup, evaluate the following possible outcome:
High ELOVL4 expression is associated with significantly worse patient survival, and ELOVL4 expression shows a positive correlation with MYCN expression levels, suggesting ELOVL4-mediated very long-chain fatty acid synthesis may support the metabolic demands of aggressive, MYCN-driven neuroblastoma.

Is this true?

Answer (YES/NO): NO